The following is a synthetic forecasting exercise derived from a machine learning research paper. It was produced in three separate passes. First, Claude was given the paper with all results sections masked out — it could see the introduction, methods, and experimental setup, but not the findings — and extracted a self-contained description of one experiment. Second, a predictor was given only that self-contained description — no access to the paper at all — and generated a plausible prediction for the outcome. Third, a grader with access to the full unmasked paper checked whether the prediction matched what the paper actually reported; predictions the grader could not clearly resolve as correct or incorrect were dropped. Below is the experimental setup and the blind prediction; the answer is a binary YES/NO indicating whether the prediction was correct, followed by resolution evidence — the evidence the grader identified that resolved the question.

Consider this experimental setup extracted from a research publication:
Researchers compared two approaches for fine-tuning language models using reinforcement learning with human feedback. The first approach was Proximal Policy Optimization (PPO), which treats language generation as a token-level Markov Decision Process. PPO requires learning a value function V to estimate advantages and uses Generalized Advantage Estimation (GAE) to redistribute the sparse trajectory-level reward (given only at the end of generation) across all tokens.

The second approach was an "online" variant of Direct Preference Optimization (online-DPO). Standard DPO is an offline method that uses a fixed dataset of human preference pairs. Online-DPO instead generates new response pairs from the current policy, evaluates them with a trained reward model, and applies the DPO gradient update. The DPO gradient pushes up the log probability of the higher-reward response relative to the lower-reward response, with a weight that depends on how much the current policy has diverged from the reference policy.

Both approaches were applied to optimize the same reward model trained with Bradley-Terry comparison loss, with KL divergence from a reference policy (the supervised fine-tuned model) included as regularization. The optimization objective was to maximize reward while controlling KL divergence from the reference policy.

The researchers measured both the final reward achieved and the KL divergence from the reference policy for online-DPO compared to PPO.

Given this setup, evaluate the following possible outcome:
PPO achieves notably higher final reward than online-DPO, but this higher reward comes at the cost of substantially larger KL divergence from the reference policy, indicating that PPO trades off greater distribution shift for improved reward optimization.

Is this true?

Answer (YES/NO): NO